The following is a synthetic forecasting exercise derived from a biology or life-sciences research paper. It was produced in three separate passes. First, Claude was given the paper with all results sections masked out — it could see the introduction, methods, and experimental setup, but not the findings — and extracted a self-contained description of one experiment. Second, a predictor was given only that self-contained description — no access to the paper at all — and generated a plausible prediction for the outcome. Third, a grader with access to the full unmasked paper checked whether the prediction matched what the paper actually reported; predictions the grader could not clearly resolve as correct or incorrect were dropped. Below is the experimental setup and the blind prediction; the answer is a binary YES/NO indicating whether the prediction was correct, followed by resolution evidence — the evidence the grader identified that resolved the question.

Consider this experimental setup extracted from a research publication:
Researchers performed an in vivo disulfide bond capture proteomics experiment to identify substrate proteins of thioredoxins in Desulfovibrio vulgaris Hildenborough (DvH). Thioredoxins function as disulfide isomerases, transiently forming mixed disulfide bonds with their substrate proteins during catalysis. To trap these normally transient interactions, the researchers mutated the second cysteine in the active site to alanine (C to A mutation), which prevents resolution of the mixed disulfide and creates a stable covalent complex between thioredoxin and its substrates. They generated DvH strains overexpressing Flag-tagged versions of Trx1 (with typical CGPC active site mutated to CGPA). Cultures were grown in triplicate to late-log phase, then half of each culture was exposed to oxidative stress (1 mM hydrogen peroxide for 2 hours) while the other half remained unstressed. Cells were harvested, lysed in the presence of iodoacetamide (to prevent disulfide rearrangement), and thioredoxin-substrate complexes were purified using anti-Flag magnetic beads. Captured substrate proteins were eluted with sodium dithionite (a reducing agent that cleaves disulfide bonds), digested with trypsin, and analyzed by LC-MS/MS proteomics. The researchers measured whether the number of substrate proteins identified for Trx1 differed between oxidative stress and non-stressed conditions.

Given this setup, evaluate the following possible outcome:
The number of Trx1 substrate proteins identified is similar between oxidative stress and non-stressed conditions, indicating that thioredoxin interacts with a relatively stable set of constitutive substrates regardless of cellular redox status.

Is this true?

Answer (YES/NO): NO